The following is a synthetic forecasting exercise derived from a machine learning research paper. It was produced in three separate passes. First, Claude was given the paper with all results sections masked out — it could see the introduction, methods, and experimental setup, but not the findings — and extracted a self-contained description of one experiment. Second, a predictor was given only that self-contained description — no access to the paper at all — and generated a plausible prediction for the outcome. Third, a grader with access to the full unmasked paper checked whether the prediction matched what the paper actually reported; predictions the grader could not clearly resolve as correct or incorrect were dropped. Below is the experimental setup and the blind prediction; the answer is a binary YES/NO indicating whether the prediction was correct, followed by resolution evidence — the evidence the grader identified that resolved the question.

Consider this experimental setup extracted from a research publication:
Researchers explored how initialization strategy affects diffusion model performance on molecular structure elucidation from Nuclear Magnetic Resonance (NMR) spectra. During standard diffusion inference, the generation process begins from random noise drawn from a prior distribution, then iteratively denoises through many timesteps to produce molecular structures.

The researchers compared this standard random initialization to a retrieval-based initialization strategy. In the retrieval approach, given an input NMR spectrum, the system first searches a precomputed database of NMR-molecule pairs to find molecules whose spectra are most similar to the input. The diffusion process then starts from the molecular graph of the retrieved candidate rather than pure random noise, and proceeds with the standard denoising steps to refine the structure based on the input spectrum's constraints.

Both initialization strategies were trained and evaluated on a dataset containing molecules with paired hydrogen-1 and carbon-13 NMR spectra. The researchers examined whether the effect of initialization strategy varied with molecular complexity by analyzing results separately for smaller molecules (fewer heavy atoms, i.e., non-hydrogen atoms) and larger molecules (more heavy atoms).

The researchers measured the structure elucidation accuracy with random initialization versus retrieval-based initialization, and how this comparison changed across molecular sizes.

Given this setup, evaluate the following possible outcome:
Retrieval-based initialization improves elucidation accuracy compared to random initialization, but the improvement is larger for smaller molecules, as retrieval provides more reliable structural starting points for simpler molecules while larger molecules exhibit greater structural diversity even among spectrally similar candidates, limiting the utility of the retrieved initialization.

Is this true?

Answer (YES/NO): NO